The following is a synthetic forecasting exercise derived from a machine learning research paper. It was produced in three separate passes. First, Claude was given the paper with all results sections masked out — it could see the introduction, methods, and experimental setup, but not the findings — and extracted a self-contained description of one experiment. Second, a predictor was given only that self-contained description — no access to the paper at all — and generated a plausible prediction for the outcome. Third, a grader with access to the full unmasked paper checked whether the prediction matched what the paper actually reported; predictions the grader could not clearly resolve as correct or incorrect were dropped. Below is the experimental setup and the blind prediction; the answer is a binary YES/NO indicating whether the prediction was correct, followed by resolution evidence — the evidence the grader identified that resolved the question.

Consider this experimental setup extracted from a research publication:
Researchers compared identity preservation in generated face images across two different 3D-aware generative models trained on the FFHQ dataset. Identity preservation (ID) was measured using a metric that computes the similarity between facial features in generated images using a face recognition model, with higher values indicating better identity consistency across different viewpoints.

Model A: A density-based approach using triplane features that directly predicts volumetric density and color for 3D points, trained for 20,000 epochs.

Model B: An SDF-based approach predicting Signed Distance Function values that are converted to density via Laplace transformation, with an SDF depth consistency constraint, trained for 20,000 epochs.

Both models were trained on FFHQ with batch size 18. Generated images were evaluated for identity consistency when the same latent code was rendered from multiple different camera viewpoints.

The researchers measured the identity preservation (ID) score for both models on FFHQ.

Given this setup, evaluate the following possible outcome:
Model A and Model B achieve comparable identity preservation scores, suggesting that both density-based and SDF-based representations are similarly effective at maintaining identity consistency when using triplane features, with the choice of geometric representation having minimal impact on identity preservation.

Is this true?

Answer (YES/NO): YES